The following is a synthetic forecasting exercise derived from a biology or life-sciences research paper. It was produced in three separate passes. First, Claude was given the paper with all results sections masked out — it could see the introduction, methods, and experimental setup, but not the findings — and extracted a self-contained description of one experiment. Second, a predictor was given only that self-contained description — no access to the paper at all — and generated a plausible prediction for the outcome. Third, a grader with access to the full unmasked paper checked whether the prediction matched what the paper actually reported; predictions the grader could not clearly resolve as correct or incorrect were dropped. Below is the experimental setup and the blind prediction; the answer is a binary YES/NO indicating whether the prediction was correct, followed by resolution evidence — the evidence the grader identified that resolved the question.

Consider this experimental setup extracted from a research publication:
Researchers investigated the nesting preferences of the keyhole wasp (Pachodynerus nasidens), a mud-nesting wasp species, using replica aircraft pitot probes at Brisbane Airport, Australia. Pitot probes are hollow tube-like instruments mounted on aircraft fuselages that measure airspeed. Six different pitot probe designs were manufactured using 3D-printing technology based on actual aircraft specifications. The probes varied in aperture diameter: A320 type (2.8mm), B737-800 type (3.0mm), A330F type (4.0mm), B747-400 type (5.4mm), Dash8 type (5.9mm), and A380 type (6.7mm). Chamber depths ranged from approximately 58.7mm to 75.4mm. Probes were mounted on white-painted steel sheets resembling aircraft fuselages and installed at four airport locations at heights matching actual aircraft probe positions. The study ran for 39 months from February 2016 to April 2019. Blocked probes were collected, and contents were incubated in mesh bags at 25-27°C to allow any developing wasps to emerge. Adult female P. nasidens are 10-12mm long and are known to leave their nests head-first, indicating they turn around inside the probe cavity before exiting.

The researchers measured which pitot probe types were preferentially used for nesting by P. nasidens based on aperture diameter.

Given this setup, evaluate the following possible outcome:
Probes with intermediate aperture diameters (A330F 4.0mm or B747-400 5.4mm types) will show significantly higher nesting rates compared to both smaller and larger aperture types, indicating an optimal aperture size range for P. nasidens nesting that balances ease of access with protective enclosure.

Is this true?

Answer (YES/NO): NO